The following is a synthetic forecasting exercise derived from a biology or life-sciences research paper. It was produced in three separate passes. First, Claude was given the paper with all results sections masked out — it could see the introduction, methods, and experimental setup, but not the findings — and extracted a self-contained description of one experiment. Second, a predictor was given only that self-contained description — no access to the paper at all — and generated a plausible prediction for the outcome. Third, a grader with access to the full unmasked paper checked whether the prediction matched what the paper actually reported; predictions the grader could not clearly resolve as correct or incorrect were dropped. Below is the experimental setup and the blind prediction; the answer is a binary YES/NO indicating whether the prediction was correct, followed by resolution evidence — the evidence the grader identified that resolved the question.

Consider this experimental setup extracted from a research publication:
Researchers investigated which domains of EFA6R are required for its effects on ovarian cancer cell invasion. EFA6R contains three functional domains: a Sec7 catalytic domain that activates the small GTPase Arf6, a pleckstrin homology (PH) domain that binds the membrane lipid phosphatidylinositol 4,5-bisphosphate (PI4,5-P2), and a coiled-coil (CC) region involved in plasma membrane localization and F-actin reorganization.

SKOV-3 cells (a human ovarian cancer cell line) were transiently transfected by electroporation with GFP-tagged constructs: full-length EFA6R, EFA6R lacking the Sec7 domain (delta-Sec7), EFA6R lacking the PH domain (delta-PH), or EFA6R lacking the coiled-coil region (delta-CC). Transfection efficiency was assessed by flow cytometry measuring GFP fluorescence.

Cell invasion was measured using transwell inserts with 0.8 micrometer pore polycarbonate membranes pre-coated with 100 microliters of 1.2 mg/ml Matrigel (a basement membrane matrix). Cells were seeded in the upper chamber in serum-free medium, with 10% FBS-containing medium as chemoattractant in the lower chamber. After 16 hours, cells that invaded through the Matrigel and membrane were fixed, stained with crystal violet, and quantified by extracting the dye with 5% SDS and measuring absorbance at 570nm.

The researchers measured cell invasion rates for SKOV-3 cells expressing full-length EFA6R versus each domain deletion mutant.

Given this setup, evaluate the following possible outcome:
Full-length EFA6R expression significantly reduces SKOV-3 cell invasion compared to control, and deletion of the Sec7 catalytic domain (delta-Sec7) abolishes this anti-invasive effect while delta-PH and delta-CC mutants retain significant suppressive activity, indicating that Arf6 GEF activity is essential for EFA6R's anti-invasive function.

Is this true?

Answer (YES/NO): NO